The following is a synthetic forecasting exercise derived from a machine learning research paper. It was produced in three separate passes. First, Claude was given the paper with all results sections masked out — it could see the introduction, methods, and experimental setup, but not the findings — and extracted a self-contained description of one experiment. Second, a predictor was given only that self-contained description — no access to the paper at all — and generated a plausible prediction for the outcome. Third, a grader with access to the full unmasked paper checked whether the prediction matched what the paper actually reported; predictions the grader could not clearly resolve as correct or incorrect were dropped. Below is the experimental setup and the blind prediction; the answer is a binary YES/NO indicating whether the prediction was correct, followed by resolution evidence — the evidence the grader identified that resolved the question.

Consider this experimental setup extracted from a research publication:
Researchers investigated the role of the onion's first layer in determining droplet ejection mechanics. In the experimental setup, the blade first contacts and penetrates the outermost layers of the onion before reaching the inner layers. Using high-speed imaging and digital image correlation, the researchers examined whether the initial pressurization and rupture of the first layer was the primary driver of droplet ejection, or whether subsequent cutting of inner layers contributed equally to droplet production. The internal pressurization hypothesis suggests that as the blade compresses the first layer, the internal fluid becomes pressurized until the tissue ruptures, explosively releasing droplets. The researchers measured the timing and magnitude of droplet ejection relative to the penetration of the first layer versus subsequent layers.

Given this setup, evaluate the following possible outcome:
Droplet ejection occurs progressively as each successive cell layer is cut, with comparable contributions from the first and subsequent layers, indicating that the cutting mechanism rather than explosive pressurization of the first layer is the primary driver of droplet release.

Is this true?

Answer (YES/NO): NO